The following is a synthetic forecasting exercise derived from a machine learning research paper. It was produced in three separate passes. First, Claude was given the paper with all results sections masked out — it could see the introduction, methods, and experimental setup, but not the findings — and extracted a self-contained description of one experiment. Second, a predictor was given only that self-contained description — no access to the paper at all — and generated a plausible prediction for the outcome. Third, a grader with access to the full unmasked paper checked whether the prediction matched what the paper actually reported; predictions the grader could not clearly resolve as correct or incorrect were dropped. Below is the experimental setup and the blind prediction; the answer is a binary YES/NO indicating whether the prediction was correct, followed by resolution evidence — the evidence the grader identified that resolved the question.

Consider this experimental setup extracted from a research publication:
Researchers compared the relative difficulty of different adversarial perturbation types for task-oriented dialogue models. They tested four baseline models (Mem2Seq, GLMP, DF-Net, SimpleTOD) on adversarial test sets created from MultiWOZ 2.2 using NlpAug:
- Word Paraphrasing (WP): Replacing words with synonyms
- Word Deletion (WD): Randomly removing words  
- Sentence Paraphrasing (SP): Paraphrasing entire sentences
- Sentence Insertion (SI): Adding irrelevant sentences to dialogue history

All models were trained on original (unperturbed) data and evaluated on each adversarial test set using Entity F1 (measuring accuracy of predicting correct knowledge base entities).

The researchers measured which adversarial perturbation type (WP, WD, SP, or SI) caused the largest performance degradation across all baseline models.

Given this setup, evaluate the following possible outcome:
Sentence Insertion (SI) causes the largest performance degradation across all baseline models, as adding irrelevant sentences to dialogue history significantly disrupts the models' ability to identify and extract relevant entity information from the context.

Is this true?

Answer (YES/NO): NO